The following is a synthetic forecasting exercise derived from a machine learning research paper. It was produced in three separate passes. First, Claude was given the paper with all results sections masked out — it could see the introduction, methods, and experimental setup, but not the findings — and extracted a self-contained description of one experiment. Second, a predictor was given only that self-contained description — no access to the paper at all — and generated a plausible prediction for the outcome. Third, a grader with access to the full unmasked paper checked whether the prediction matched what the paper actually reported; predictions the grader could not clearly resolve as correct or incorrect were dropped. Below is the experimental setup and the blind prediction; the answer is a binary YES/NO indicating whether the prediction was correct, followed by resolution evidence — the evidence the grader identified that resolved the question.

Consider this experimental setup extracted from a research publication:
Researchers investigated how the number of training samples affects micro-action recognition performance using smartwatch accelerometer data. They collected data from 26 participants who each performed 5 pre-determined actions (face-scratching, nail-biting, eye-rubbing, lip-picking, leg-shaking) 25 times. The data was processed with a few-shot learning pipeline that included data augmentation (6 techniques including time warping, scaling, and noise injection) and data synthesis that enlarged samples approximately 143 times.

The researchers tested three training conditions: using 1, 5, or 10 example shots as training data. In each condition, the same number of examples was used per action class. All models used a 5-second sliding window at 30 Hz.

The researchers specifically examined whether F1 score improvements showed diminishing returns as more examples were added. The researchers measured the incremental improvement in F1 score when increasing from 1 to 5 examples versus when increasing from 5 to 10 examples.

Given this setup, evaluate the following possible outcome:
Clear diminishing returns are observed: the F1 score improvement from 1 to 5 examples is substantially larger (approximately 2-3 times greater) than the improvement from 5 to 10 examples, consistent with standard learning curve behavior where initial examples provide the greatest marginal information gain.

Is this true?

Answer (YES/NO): YES